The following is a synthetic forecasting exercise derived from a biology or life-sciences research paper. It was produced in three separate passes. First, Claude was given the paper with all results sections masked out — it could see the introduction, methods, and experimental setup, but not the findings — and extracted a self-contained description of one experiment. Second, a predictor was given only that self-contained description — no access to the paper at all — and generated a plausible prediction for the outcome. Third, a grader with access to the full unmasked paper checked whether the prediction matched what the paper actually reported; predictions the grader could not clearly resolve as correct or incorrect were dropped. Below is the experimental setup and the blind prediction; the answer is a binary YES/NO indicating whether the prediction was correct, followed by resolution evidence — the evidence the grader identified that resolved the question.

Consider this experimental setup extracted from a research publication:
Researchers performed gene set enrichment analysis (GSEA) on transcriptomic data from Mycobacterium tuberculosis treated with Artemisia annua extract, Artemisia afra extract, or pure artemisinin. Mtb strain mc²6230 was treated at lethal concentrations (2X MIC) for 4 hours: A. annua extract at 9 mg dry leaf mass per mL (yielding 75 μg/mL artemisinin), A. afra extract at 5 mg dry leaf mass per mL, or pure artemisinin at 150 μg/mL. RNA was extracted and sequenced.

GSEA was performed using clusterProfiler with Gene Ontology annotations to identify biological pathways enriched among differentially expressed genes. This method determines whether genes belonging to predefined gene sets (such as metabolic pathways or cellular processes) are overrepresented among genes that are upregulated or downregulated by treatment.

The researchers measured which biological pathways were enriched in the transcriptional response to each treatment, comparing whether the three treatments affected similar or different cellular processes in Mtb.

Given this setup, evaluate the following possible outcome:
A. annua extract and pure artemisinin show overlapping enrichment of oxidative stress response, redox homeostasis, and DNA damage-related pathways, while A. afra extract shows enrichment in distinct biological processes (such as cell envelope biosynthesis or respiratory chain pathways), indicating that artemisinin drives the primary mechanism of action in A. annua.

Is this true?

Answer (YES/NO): NO